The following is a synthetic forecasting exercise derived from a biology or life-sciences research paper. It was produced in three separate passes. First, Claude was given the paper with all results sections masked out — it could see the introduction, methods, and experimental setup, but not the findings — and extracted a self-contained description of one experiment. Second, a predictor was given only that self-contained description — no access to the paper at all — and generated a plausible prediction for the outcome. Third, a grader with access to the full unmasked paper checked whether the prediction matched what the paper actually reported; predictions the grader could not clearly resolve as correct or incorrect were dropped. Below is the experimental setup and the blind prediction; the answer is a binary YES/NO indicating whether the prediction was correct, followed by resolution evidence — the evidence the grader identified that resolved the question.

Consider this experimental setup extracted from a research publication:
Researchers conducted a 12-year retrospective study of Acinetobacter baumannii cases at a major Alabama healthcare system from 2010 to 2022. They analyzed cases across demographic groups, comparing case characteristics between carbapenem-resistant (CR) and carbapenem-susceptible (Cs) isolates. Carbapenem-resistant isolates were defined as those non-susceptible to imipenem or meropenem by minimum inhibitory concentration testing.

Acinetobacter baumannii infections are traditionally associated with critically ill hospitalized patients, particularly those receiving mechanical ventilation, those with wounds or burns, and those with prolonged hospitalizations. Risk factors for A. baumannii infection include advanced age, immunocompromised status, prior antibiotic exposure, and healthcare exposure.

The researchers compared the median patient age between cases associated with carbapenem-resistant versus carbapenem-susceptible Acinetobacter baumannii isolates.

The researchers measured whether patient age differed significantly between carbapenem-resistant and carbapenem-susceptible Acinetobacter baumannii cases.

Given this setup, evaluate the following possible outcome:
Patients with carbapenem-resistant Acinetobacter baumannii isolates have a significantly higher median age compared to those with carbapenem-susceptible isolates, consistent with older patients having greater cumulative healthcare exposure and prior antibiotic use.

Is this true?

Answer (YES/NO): NO